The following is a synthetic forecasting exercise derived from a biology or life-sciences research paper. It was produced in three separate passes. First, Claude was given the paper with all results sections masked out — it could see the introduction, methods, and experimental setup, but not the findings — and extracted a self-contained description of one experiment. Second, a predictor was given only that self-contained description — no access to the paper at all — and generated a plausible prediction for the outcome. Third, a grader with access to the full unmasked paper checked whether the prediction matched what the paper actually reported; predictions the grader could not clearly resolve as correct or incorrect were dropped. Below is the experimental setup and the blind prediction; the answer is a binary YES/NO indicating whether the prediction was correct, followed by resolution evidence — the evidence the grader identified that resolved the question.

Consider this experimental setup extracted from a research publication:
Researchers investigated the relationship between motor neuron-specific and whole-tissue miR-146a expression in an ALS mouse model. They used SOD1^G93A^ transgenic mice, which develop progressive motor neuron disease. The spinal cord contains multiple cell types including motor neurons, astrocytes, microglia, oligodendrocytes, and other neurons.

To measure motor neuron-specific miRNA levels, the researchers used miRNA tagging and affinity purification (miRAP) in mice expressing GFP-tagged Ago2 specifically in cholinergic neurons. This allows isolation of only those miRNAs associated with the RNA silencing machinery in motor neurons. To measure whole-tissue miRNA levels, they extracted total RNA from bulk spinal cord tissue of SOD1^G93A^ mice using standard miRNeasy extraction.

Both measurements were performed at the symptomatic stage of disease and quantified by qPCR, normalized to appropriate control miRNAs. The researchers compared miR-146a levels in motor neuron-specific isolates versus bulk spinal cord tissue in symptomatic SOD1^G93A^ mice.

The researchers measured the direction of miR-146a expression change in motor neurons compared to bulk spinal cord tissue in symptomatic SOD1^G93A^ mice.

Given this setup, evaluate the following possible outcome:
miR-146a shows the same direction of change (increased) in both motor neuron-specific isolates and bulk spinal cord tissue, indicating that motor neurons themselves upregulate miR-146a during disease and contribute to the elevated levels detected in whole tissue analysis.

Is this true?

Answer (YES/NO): NO